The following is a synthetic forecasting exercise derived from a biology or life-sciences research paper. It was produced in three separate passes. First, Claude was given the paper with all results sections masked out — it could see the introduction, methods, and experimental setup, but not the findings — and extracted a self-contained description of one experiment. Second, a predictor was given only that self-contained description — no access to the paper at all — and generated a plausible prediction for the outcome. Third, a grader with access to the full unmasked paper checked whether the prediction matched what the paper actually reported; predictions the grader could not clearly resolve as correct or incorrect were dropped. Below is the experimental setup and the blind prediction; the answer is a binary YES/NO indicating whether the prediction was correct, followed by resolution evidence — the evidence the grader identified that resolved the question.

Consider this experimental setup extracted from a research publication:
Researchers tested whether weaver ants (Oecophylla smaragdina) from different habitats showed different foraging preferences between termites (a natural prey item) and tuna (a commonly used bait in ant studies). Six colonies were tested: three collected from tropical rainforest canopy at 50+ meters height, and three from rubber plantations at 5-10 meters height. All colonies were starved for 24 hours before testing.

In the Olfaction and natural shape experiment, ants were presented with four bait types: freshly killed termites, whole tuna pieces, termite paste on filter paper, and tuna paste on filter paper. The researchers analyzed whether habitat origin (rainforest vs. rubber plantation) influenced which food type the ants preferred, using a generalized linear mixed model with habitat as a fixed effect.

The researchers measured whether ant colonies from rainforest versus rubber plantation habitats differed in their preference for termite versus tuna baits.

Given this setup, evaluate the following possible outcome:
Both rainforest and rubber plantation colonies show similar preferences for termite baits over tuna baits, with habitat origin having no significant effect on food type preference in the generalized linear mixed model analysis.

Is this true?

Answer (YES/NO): NO